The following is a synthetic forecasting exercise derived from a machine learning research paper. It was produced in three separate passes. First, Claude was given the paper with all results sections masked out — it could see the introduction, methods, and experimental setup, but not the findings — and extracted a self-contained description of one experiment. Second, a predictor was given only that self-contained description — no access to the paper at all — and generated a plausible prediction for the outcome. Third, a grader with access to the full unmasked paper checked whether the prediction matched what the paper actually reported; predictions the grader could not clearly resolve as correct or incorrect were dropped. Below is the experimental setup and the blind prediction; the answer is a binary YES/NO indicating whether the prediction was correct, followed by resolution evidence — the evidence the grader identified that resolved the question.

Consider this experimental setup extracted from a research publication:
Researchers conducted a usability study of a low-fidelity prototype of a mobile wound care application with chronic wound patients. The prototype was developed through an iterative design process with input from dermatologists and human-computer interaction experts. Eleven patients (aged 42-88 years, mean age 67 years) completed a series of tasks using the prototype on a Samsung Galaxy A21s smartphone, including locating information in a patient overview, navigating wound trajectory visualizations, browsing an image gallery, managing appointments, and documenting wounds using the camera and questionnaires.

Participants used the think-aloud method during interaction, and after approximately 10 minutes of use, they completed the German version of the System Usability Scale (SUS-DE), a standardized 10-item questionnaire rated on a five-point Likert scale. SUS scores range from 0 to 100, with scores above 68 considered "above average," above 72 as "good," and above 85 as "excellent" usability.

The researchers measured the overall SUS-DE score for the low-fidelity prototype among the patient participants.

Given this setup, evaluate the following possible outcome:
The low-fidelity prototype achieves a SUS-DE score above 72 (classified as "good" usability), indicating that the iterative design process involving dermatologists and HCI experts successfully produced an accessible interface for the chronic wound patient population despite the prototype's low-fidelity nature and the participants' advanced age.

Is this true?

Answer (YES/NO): YES